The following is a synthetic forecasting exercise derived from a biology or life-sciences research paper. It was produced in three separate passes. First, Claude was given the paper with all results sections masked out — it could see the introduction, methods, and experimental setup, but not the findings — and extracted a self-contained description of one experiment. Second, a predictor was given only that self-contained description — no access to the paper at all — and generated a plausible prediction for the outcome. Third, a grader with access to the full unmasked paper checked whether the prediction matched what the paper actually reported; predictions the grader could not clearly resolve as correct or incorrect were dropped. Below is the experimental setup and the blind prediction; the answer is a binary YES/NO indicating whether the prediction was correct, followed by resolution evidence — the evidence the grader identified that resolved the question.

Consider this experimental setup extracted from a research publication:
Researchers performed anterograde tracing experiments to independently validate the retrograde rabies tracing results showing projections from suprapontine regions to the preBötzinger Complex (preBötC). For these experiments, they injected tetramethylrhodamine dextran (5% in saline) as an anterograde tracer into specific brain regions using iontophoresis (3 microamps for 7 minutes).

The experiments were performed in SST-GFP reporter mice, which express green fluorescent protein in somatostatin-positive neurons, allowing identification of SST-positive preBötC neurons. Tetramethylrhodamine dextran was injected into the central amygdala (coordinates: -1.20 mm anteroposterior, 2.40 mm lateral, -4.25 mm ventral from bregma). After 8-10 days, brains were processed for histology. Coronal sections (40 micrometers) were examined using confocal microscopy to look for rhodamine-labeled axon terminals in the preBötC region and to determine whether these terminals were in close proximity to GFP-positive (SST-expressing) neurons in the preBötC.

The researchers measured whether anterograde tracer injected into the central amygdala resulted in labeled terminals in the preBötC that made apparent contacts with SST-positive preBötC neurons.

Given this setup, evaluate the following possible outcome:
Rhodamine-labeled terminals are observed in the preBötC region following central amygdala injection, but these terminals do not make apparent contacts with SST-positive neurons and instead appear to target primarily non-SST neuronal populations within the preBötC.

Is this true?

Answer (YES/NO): NO